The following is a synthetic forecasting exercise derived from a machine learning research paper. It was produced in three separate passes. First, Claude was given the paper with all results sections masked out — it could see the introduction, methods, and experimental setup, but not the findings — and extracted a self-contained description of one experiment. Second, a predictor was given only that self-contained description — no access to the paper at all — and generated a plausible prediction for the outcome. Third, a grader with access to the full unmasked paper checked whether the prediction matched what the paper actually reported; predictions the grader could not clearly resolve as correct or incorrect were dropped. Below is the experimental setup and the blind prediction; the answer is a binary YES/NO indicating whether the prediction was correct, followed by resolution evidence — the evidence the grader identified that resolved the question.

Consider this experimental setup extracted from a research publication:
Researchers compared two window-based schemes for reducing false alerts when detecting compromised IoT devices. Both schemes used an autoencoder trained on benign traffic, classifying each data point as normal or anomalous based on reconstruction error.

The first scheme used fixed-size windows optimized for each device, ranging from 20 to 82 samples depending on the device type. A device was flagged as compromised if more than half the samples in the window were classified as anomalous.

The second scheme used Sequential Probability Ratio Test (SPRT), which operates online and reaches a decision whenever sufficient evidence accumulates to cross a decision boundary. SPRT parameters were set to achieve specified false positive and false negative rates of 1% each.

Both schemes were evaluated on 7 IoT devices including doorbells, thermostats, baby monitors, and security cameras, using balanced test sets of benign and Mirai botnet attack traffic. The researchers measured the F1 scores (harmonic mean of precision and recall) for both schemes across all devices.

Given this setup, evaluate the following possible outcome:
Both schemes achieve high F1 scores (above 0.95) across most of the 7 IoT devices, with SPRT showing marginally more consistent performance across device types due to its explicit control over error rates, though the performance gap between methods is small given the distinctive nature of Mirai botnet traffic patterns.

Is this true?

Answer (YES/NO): NO